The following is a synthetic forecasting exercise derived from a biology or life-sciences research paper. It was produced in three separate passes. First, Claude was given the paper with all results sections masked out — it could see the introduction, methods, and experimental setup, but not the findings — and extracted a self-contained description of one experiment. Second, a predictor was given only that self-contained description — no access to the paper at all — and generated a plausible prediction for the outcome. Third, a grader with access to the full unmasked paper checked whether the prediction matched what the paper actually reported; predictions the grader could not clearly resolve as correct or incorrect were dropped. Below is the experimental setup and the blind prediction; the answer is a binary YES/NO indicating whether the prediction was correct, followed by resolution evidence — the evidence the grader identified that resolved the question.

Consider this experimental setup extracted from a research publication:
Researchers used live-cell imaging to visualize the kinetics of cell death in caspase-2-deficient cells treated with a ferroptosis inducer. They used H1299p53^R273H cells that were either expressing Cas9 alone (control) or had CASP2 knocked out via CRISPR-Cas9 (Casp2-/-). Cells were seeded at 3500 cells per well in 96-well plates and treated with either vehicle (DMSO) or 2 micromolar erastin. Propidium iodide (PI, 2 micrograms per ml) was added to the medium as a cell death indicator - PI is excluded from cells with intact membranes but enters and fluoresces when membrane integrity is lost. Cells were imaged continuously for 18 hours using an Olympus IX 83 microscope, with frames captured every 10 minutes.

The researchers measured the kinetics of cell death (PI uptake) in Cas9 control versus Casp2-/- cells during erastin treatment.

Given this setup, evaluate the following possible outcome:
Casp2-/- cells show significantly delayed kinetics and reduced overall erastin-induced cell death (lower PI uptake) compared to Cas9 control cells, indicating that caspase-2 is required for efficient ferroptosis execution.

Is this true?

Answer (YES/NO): NO